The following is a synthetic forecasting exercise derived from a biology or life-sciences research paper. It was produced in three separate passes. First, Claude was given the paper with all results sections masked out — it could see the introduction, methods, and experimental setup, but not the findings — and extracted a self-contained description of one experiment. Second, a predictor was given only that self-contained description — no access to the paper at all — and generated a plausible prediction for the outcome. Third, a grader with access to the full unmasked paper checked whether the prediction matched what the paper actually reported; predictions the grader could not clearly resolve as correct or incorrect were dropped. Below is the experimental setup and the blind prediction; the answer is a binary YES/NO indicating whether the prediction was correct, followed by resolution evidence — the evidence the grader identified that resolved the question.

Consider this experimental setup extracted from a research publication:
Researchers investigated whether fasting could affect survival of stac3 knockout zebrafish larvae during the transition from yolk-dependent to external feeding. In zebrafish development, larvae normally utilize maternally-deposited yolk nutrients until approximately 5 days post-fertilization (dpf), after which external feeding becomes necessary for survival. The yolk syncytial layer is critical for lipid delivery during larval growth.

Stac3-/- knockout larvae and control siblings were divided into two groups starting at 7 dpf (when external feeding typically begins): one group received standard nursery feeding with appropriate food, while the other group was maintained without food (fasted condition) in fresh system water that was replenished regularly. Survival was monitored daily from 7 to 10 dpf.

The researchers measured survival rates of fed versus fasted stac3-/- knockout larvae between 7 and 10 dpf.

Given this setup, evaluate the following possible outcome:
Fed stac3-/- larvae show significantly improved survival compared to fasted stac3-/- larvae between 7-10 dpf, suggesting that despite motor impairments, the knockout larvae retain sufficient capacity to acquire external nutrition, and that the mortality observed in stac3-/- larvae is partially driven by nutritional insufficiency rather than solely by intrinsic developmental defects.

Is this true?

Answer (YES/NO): NO